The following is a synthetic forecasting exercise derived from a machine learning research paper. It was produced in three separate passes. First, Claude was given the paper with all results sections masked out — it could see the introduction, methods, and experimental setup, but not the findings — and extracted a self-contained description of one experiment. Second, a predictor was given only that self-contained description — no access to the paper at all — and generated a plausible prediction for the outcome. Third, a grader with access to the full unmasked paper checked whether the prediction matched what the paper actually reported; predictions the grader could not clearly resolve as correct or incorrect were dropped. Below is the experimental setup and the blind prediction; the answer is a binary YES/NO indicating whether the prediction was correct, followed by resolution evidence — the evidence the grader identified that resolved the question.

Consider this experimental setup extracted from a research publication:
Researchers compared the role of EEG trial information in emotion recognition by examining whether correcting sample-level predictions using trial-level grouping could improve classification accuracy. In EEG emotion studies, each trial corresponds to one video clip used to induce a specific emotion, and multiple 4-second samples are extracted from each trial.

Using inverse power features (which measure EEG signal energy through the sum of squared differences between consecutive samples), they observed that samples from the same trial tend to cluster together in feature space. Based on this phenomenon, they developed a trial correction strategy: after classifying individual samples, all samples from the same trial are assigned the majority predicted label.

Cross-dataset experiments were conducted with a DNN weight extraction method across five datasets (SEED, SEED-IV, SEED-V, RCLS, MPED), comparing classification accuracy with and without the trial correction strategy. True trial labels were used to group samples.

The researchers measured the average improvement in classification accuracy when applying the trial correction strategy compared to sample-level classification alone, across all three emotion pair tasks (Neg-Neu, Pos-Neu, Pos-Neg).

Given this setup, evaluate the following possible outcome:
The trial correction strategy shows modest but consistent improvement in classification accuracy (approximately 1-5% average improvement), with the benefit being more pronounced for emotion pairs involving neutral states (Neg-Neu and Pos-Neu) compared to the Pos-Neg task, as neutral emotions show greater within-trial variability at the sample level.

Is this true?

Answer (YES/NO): NO